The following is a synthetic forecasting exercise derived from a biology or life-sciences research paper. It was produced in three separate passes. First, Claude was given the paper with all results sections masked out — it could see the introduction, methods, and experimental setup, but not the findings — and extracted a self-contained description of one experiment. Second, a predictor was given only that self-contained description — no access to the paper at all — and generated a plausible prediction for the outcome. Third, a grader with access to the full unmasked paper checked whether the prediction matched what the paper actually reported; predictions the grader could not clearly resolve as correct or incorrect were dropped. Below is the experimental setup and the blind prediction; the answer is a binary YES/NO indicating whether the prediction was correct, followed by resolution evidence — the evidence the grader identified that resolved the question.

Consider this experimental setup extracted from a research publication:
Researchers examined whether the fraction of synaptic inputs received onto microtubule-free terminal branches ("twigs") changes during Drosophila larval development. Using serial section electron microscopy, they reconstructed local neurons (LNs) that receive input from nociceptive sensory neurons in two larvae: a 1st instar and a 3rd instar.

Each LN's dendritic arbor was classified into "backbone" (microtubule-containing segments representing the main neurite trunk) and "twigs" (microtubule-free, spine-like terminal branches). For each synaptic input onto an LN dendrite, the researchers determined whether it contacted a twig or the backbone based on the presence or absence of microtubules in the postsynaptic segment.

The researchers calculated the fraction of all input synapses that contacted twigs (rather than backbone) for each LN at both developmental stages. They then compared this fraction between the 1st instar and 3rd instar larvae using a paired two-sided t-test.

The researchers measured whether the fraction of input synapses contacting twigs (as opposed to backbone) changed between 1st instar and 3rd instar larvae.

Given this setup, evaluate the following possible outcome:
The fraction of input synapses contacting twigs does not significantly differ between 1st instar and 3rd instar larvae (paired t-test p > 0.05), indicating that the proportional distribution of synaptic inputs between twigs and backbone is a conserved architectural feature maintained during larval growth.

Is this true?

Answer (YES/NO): NO